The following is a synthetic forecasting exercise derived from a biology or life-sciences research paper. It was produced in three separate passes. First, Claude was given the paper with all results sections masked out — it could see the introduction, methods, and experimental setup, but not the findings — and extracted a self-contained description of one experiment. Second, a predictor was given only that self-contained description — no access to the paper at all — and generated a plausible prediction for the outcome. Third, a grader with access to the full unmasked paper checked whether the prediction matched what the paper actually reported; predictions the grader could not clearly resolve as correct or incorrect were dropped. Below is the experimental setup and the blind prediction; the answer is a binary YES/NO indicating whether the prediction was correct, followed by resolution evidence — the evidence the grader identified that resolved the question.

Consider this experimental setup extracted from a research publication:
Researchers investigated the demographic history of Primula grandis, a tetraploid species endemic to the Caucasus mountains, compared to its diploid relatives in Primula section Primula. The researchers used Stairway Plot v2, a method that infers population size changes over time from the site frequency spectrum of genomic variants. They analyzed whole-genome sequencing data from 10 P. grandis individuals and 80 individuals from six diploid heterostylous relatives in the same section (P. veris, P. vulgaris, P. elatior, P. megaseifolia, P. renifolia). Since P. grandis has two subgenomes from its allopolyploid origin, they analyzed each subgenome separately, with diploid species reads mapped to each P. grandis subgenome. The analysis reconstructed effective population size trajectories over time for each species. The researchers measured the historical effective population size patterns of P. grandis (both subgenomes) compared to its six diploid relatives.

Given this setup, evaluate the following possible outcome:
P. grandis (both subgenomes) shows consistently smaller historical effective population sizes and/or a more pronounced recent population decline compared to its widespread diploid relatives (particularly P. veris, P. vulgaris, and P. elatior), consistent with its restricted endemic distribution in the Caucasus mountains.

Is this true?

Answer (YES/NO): YES